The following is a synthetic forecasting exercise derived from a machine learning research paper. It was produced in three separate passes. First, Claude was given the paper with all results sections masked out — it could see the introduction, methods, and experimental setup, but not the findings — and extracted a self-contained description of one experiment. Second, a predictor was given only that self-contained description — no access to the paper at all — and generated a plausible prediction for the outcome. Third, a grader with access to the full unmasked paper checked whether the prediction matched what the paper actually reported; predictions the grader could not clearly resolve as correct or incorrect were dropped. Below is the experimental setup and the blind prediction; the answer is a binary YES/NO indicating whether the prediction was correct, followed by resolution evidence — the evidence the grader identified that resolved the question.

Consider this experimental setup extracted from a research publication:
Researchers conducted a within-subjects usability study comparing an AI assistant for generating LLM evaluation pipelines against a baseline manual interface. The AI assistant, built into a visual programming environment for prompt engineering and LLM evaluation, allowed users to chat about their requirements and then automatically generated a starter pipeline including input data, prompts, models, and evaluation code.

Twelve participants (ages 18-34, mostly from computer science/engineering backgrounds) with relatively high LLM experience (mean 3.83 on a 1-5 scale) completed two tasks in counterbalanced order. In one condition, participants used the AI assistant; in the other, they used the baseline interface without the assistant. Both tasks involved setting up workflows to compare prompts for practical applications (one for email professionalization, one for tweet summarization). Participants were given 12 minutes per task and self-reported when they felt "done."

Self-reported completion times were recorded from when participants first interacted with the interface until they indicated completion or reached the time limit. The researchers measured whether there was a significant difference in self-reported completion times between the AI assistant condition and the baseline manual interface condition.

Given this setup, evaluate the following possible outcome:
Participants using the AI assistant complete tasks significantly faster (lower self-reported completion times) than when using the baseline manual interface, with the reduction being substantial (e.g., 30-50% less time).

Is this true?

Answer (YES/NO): NO